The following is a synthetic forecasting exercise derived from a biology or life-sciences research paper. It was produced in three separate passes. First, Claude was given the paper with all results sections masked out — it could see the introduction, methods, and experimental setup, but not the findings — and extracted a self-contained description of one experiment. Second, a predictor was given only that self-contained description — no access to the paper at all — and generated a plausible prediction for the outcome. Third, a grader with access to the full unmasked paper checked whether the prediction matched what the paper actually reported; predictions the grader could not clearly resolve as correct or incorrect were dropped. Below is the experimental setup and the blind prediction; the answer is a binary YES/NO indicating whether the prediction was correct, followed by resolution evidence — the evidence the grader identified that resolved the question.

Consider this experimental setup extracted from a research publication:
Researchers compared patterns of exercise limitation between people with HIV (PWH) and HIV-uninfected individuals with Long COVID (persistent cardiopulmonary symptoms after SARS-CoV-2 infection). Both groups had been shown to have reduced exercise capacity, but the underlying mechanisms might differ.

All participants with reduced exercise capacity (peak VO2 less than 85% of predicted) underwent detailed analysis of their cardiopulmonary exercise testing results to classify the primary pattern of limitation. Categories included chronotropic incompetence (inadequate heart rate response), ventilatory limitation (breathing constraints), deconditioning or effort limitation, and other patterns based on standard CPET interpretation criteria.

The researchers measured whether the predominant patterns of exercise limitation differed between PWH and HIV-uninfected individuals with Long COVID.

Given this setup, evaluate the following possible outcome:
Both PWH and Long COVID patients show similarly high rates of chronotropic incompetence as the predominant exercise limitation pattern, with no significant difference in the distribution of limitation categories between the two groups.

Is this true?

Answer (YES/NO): NO